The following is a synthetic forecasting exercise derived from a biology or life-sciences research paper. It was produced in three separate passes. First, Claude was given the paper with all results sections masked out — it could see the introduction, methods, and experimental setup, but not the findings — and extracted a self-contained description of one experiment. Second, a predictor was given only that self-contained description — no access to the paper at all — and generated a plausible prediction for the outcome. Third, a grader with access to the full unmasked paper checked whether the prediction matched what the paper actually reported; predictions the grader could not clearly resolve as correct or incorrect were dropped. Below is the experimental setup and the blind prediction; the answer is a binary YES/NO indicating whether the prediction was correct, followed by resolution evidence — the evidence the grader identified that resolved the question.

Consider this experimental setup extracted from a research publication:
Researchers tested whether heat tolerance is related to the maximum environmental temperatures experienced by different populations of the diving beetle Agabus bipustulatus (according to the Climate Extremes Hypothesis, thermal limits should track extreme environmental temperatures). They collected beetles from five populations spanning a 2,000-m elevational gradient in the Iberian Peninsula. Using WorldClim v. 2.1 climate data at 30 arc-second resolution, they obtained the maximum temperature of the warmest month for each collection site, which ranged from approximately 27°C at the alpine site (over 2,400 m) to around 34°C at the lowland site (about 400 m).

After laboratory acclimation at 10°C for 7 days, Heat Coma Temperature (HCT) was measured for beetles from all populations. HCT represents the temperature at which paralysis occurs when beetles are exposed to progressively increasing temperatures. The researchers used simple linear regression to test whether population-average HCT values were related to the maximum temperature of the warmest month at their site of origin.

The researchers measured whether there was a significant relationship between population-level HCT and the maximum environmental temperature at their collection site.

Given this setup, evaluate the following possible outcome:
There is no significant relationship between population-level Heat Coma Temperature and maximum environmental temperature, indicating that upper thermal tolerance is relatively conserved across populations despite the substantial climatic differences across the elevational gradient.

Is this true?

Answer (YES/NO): YES